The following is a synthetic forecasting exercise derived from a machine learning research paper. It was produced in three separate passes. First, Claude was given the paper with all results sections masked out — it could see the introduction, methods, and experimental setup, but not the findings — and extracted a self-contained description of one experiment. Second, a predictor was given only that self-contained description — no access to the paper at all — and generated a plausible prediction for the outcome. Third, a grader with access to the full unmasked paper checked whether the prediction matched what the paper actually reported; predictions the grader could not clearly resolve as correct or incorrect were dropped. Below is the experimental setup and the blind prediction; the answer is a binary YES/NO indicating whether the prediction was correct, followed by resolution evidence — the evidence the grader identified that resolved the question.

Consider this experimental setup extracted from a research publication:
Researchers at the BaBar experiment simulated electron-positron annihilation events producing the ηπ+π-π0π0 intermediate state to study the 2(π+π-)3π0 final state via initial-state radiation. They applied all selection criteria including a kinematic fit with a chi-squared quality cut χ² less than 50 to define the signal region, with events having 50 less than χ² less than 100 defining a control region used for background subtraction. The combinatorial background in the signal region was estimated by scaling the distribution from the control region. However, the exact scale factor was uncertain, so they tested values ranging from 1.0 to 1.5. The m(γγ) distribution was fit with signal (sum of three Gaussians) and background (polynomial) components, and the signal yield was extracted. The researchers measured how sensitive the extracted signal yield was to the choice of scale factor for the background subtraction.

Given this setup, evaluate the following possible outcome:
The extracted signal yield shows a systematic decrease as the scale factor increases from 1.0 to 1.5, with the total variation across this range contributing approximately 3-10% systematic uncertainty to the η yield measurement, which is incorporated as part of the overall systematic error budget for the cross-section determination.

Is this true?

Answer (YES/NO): NO